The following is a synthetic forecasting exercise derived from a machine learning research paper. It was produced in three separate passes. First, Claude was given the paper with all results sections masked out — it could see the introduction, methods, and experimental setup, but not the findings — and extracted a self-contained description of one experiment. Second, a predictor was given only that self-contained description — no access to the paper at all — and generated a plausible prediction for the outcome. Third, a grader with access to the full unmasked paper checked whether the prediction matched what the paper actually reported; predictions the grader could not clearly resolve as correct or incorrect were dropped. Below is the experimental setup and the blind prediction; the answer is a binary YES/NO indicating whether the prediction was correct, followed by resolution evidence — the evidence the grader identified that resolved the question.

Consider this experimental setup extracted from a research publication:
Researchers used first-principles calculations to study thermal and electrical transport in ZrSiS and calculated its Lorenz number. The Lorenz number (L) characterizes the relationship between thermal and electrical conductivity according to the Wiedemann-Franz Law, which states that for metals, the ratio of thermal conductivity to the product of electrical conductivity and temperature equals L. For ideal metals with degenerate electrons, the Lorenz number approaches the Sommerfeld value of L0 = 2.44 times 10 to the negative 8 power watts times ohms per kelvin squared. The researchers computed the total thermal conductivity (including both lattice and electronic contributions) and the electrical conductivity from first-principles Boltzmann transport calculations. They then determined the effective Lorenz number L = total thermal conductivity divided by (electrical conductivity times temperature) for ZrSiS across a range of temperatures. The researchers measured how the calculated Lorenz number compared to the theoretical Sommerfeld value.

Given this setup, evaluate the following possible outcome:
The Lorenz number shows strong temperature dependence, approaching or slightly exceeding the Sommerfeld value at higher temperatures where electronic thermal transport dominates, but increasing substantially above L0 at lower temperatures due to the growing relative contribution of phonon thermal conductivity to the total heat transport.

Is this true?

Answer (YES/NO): NO